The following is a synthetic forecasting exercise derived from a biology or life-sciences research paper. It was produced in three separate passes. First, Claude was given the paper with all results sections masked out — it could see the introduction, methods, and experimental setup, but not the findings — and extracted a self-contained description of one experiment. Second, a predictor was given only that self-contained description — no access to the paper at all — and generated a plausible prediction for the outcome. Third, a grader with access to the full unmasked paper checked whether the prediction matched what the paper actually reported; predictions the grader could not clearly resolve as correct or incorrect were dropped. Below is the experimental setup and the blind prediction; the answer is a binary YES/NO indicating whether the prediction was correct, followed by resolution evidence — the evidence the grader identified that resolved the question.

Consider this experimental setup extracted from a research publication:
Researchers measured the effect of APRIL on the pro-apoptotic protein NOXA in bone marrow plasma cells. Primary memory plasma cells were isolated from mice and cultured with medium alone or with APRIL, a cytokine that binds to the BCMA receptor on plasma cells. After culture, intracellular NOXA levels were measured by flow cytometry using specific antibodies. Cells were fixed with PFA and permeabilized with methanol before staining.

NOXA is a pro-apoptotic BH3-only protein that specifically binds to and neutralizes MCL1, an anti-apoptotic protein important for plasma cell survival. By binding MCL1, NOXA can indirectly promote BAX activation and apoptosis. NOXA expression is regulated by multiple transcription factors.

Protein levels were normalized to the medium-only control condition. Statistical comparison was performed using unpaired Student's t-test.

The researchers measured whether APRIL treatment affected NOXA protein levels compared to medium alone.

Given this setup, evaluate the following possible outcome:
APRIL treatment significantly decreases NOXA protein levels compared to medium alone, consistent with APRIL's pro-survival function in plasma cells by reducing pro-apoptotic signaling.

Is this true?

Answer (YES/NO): NO